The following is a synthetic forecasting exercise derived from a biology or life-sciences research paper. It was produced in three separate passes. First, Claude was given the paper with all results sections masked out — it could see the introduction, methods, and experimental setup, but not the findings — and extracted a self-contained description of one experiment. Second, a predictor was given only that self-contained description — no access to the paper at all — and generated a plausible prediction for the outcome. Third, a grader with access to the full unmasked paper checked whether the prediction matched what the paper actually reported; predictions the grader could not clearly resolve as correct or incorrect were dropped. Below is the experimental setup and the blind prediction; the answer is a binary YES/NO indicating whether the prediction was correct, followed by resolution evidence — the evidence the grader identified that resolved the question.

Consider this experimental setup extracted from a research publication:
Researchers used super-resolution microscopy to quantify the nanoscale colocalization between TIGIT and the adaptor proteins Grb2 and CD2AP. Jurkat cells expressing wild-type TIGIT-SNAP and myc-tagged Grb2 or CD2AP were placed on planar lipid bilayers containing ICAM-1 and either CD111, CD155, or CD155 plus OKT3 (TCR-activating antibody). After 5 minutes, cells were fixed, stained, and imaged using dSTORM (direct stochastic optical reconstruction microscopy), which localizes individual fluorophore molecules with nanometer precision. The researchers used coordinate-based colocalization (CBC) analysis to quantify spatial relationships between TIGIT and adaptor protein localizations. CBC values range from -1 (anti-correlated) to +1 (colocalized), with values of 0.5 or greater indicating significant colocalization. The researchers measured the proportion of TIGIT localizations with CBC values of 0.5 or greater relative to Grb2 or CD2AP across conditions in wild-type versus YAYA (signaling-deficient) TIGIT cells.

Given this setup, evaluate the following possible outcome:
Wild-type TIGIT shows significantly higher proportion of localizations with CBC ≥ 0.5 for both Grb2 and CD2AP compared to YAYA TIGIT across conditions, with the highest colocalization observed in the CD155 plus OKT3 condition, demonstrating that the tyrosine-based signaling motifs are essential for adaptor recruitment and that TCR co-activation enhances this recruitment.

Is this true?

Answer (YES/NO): NO